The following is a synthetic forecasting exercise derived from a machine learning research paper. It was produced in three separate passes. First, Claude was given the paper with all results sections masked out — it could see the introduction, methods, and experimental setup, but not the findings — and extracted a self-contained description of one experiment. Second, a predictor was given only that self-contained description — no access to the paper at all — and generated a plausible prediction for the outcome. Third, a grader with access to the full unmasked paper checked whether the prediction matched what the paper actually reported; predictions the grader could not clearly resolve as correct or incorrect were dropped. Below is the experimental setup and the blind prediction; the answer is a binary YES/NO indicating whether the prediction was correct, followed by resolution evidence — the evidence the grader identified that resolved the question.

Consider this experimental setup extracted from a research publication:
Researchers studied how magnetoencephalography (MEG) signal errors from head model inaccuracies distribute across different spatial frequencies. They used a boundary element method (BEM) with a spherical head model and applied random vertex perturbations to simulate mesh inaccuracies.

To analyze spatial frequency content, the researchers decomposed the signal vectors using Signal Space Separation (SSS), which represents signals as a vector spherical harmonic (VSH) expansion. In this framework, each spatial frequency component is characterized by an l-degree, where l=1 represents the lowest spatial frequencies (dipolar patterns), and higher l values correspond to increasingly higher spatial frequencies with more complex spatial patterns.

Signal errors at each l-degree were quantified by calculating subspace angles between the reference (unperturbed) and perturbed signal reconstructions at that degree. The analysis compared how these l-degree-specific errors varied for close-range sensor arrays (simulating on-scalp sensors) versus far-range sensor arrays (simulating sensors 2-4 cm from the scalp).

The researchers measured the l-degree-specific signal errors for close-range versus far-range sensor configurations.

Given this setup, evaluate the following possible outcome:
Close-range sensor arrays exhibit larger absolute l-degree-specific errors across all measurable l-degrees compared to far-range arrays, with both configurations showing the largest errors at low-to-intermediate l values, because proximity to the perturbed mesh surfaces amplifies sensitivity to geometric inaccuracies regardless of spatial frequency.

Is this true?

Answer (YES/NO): NO